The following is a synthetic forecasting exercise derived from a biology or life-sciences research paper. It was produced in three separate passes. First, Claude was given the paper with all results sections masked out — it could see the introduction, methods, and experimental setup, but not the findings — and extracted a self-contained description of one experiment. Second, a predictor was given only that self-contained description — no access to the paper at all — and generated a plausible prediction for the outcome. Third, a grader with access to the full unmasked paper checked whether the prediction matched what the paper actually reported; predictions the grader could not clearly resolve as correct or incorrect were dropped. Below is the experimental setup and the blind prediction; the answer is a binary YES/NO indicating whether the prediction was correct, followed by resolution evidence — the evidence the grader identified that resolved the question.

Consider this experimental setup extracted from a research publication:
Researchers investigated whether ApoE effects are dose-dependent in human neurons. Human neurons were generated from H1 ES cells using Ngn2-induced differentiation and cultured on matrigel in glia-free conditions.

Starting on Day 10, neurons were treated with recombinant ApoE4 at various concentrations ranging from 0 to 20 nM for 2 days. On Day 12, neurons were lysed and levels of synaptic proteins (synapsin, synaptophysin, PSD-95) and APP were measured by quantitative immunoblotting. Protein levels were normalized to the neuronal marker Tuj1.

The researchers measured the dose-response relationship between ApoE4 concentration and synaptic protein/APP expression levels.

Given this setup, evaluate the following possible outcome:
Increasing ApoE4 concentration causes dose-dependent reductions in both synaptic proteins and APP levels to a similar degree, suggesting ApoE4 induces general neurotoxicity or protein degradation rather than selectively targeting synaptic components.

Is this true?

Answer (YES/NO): NO